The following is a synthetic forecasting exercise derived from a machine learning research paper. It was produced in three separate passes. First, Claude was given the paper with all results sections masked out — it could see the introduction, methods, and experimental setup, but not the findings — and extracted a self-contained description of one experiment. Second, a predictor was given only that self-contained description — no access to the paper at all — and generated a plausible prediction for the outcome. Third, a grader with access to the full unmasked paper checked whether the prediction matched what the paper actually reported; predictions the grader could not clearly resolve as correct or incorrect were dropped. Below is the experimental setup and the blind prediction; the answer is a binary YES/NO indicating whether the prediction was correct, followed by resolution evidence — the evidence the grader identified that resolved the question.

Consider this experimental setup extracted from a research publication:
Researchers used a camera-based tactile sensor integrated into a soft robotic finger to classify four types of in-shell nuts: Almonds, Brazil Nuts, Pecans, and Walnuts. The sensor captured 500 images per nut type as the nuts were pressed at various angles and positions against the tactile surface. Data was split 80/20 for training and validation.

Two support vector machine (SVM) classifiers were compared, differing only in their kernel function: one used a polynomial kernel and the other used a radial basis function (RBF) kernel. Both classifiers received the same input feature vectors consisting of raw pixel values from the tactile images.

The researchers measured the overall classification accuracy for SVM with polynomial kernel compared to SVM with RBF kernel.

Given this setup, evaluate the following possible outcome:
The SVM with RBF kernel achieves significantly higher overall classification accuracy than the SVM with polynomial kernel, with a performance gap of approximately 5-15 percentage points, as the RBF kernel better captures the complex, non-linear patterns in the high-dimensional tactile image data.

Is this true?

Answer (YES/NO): NO